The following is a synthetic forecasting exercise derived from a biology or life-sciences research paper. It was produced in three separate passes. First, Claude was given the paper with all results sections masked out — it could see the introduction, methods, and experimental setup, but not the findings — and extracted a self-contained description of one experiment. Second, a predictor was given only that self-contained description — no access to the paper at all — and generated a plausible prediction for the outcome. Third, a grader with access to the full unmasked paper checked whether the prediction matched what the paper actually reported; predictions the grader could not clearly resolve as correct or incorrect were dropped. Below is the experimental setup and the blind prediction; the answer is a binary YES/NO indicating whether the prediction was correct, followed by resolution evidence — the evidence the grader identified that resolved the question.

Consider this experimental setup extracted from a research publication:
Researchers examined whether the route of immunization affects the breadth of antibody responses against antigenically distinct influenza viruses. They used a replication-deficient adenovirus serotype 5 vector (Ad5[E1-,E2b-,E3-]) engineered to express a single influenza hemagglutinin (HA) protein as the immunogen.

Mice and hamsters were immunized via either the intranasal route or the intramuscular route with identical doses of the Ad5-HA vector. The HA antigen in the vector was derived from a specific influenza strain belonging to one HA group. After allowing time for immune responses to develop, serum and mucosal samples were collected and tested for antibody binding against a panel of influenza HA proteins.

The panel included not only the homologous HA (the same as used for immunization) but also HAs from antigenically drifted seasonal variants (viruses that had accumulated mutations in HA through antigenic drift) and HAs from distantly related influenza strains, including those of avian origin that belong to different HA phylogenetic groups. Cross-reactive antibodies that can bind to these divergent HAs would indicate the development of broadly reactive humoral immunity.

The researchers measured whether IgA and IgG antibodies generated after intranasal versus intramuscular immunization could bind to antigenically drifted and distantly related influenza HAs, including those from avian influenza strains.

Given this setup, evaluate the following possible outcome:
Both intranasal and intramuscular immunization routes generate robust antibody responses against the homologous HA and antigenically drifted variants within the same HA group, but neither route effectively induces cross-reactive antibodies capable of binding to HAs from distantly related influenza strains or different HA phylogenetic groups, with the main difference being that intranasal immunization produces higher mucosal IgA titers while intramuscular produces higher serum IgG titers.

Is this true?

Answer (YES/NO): NO